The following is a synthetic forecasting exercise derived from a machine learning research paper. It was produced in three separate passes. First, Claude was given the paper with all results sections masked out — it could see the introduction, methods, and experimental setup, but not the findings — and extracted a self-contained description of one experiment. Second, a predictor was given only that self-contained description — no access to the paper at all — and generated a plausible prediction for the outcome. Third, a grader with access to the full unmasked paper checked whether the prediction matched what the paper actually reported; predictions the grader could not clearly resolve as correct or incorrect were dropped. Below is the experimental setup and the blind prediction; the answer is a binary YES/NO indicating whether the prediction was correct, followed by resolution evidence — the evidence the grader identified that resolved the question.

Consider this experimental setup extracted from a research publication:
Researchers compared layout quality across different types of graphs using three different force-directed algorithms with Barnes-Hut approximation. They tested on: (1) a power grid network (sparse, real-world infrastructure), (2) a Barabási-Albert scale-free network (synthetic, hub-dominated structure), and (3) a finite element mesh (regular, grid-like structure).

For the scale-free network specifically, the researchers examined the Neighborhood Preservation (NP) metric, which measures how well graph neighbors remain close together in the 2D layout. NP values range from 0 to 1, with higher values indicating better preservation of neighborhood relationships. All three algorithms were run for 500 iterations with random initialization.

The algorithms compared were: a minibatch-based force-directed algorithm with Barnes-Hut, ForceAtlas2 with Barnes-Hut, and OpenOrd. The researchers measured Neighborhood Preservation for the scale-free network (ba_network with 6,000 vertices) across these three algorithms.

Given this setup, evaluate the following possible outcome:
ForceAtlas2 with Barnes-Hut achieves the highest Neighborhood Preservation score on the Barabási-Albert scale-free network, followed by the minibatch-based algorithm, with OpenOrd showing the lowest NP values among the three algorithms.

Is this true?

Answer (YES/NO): NO